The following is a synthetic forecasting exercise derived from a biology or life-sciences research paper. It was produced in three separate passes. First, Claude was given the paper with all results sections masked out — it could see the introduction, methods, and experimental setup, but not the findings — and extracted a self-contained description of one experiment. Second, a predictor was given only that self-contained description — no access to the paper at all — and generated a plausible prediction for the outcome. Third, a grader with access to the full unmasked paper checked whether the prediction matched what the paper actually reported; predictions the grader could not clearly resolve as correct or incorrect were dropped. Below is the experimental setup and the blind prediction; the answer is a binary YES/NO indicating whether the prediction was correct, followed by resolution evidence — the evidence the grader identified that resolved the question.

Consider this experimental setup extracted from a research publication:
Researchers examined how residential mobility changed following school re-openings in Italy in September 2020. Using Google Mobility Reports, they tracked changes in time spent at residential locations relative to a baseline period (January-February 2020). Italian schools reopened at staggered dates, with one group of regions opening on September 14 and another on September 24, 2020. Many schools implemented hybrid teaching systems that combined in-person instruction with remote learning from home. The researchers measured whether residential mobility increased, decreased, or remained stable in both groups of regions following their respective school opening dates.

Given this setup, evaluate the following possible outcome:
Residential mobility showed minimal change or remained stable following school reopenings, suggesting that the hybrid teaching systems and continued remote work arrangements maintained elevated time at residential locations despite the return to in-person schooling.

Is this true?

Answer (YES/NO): NO